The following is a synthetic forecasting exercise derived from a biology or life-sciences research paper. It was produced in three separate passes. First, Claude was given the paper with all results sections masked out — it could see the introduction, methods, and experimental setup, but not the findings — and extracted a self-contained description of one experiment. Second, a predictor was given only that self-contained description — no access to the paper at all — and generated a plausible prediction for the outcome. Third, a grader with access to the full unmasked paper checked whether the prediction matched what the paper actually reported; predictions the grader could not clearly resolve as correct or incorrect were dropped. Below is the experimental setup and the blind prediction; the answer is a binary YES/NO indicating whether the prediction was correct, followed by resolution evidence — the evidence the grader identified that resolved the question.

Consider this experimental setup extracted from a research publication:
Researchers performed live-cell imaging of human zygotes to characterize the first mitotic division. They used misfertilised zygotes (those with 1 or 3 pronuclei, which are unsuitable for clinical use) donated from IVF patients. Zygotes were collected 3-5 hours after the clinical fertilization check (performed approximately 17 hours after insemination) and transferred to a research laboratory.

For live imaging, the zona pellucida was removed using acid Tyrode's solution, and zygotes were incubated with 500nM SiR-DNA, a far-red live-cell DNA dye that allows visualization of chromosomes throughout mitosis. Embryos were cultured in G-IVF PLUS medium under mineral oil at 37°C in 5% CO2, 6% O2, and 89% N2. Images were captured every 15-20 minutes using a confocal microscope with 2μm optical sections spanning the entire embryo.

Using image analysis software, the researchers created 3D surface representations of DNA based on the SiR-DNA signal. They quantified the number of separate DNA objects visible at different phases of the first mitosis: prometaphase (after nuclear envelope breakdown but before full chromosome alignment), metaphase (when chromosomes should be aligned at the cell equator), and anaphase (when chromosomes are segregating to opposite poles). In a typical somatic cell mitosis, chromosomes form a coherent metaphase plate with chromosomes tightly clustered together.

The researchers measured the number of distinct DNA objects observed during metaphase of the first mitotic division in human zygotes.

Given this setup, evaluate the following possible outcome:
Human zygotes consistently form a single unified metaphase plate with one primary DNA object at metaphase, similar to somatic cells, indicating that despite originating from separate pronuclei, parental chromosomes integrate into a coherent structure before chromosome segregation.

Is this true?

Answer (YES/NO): NO